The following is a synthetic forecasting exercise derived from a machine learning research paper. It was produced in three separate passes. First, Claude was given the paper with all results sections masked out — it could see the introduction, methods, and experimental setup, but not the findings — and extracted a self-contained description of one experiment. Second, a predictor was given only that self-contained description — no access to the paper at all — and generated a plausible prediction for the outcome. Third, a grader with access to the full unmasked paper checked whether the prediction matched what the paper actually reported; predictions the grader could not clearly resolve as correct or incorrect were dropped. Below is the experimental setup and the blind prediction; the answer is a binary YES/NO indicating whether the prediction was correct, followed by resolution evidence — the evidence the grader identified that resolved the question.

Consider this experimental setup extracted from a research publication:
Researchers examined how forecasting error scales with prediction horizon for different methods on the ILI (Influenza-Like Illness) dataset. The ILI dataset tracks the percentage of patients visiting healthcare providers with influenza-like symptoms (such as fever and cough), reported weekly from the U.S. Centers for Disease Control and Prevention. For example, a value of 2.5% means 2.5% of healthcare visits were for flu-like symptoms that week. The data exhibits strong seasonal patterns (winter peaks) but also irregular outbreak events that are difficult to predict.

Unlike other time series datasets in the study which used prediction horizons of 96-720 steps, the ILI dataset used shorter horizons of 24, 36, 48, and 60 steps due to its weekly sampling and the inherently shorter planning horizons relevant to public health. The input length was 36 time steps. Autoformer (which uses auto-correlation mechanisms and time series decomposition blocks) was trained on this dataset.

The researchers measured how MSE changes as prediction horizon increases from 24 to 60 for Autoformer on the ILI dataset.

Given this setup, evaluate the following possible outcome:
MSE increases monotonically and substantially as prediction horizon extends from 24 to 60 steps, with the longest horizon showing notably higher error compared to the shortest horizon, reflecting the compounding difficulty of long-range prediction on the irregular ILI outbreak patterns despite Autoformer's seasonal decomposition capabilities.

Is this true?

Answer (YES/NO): NO